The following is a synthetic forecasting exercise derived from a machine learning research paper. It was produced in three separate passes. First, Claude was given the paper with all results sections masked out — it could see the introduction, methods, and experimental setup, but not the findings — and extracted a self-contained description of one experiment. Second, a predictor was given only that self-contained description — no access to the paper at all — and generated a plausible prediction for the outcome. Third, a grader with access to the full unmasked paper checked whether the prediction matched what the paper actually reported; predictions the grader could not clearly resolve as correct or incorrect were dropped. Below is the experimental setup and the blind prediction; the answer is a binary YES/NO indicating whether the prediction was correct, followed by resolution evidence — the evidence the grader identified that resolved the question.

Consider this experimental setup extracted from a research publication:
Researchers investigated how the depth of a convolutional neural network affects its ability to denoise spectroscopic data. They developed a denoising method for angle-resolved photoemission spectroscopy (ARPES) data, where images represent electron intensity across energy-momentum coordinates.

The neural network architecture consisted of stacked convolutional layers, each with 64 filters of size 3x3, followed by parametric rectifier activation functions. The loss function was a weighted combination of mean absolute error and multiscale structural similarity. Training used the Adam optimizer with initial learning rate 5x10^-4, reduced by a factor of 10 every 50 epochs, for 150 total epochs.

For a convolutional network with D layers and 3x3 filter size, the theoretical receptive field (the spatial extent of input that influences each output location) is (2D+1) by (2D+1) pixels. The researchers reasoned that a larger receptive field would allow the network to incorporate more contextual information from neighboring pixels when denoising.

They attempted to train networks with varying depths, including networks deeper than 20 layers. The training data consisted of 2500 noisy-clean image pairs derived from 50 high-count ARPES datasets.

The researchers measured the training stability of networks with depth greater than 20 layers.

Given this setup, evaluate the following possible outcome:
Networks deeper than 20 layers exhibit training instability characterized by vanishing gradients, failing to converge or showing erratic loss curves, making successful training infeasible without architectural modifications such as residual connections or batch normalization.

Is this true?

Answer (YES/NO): YES